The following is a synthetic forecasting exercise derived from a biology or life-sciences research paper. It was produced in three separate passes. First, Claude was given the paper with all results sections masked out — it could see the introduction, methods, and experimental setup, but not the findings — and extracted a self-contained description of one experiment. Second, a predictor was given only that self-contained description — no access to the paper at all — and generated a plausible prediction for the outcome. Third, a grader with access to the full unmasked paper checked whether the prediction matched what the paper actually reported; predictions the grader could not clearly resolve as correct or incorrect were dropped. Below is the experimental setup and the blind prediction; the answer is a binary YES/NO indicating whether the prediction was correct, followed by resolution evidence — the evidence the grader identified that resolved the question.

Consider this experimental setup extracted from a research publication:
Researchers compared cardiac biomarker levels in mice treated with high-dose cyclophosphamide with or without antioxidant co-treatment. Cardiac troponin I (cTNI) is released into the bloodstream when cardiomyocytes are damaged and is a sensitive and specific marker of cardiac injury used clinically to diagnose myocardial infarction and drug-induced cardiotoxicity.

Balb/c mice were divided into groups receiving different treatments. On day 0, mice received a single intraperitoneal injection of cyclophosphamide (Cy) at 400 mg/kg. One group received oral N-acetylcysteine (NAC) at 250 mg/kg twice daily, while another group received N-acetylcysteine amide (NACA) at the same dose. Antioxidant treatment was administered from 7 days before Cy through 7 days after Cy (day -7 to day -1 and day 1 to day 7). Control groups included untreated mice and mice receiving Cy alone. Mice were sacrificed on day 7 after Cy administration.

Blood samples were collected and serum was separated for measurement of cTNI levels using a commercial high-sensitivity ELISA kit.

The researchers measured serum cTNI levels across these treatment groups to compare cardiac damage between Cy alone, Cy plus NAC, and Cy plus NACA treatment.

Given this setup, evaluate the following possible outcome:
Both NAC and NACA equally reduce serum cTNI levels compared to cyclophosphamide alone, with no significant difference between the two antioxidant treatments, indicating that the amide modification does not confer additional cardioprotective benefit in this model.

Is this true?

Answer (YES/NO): YES